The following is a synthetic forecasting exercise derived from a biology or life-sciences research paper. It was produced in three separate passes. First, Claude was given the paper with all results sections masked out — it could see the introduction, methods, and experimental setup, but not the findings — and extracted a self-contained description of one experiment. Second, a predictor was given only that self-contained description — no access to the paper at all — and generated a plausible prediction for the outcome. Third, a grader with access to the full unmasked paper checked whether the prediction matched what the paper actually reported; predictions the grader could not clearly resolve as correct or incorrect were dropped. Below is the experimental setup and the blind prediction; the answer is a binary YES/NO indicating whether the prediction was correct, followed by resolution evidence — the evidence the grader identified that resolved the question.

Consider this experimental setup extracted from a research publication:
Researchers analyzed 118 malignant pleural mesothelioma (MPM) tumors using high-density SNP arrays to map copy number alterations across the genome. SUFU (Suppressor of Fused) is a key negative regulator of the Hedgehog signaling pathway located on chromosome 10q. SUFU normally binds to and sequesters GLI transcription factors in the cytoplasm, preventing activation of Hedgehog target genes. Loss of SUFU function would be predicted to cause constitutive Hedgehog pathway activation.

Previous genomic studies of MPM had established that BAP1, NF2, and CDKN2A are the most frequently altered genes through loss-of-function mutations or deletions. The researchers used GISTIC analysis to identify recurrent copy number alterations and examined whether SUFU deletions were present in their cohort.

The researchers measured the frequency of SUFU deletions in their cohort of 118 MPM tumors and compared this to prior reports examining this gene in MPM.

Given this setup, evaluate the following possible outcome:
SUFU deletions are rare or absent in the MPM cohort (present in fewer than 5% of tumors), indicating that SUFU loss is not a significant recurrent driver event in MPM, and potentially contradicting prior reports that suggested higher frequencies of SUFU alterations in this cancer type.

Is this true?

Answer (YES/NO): NO